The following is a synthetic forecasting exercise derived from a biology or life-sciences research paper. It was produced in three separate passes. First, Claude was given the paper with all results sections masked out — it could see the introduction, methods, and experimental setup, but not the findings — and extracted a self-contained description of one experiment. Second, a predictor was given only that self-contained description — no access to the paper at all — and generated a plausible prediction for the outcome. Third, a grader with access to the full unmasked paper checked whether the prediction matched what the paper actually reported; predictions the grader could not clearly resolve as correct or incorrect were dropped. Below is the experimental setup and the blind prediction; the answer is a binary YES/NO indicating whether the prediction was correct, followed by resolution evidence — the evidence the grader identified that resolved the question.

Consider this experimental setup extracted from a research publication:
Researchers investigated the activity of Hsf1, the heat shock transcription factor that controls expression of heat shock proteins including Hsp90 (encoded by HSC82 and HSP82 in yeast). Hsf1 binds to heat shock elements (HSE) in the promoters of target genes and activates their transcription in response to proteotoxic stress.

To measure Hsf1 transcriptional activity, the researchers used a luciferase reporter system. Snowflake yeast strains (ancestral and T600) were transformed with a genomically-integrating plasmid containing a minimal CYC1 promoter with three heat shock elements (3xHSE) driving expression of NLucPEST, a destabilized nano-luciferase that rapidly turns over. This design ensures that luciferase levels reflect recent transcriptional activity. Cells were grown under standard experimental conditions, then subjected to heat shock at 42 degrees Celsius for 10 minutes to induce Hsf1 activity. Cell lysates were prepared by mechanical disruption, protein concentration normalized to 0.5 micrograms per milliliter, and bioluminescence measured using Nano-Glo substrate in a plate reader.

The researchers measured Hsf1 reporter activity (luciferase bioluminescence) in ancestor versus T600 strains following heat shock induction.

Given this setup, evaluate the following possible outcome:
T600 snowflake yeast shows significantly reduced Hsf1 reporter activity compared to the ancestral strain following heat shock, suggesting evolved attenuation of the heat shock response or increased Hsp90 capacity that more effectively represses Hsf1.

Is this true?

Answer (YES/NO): YES